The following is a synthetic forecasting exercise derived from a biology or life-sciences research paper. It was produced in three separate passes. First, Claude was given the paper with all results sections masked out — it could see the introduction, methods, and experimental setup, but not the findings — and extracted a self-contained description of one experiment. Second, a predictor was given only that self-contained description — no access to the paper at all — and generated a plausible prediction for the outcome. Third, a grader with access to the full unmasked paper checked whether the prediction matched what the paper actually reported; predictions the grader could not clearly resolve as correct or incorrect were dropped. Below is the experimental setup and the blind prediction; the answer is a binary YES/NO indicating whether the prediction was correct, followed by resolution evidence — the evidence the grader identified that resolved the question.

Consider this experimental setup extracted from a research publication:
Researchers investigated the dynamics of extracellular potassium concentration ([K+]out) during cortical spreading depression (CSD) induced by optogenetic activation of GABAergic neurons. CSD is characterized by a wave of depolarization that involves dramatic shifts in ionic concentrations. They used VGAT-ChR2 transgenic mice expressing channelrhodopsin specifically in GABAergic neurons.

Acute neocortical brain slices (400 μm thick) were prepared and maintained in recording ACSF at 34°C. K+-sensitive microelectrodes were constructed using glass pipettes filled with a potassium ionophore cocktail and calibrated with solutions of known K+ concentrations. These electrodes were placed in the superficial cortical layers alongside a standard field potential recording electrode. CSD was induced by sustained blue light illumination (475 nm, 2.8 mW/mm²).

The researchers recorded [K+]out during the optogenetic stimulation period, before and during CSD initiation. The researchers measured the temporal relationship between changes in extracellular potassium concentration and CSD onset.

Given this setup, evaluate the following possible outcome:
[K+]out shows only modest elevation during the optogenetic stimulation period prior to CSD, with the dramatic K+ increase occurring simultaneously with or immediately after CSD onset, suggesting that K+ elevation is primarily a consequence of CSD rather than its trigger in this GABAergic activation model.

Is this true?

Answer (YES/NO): NO